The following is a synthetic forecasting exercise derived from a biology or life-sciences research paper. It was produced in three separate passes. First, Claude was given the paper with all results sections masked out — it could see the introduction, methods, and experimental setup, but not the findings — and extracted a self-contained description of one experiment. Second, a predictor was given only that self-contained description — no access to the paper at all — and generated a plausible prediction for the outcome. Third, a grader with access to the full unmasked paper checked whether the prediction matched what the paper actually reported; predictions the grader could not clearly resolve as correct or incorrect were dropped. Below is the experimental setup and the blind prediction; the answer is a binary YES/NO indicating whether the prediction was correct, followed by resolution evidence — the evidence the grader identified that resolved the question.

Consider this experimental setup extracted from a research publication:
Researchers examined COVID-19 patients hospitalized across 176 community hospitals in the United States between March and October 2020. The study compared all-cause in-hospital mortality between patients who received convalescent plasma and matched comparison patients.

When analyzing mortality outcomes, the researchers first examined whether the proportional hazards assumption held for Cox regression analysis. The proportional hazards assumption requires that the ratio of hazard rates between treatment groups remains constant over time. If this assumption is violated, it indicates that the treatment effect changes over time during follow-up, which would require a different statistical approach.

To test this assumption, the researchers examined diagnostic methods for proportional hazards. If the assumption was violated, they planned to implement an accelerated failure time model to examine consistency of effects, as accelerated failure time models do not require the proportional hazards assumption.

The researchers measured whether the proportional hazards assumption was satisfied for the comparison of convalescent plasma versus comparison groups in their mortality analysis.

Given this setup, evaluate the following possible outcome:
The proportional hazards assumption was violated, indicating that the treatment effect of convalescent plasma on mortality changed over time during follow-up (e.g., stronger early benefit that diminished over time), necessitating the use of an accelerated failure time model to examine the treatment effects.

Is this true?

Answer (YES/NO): YES